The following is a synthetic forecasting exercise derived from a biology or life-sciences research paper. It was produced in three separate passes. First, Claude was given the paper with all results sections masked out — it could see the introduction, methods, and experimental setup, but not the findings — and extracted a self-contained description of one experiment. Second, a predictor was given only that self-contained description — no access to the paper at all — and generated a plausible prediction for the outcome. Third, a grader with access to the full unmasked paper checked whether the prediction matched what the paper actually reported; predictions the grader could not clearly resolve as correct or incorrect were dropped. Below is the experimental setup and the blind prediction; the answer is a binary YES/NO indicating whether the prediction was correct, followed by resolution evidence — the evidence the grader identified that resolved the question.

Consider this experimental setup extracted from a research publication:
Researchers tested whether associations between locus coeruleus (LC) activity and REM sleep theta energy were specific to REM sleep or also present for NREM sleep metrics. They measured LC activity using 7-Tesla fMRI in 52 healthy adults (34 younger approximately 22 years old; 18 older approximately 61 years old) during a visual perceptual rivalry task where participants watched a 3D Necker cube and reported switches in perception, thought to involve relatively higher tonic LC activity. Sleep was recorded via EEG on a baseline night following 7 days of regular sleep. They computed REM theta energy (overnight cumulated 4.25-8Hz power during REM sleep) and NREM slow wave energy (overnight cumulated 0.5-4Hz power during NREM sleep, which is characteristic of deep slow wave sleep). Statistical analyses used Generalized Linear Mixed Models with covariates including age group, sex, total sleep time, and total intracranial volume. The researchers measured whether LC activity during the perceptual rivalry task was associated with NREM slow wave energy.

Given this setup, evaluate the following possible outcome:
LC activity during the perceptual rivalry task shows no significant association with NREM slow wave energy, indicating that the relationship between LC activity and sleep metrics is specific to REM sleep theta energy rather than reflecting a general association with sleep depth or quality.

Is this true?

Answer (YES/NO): YES